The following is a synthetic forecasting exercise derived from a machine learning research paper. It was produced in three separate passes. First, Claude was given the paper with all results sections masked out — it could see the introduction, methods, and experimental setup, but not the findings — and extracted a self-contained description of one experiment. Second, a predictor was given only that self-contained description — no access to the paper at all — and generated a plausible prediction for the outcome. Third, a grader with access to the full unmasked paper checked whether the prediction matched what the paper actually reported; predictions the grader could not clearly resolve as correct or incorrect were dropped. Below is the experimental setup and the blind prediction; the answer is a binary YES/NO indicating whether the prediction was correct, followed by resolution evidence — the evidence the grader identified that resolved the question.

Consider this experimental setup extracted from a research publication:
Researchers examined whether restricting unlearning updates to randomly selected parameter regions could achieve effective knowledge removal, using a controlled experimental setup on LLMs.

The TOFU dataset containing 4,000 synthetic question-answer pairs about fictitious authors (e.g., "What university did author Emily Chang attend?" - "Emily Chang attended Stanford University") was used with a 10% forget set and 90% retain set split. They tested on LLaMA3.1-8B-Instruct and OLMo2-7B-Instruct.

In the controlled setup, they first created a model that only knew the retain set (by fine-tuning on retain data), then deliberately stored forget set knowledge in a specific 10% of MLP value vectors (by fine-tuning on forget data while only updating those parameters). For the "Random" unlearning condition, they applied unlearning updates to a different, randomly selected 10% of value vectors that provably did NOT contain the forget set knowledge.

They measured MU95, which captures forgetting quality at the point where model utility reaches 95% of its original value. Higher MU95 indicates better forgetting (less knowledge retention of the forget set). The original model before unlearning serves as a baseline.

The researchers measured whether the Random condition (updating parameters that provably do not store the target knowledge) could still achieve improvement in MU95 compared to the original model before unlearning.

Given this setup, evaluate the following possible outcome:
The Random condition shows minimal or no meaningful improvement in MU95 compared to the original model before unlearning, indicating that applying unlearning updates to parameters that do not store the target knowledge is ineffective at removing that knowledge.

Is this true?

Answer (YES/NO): NO